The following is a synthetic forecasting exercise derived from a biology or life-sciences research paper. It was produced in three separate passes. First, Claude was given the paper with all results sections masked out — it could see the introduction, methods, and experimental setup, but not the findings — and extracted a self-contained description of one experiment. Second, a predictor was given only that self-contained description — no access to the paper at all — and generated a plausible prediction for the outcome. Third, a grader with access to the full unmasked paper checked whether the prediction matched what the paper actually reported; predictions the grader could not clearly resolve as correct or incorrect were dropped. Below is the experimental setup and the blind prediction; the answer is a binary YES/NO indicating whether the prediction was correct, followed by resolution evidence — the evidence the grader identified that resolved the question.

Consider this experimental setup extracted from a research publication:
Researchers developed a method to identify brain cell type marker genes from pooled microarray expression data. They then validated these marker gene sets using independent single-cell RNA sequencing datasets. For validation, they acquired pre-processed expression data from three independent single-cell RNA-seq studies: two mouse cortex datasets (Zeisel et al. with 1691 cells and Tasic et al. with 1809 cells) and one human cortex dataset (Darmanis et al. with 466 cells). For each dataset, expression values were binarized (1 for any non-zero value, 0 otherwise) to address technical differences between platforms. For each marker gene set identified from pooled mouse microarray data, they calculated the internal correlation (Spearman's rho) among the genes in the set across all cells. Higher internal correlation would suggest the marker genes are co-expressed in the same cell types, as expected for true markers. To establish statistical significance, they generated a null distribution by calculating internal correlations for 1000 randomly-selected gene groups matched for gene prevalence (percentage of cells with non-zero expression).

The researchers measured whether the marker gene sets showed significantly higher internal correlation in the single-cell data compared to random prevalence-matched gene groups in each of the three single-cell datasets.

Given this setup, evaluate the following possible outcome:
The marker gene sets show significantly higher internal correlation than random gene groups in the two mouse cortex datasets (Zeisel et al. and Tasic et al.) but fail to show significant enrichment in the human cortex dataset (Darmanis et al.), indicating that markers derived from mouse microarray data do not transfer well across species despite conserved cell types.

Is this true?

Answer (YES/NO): NO